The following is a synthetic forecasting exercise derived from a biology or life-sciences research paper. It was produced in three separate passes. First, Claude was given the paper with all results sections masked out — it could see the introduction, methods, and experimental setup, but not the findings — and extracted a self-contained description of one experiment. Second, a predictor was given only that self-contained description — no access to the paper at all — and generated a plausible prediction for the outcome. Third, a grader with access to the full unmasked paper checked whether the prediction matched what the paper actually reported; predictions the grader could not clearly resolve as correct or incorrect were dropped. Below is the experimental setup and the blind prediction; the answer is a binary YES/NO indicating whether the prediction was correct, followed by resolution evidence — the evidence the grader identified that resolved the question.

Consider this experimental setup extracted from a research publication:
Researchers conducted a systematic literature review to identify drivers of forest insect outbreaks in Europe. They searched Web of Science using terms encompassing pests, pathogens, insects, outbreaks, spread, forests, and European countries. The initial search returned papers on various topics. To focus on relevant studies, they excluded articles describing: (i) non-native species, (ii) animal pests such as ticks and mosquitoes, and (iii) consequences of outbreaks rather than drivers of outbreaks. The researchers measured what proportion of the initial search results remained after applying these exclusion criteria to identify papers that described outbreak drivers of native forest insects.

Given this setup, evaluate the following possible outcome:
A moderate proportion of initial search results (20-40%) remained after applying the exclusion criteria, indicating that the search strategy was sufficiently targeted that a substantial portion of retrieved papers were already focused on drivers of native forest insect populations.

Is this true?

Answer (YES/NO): YES